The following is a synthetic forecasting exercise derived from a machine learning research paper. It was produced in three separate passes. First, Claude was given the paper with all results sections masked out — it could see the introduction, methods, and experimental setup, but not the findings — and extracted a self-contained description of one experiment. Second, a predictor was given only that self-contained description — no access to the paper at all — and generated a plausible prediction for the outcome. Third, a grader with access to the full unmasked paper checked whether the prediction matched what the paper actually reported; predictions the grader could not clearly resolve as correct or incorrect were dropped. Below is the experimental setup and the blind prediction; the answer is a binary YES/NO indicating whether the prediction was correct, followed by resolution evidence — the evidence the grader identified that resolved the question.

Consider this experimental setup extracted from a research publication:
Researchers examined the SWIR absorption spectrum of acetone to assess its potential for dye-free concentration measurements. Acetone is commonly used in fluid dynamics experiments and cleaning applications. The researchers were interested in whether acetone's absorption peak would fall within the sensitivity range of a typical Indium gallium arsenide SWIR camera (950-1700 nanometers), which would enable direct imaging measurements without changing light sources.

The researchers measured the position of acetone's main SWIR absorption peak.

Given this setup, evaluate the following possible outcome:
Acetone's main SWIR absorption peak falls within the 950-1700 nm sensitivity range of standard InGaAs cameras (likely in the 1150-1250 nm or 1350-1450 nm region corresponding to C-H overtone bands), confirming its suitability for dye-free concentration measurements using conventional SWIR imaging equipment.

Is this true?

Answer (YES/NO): NO